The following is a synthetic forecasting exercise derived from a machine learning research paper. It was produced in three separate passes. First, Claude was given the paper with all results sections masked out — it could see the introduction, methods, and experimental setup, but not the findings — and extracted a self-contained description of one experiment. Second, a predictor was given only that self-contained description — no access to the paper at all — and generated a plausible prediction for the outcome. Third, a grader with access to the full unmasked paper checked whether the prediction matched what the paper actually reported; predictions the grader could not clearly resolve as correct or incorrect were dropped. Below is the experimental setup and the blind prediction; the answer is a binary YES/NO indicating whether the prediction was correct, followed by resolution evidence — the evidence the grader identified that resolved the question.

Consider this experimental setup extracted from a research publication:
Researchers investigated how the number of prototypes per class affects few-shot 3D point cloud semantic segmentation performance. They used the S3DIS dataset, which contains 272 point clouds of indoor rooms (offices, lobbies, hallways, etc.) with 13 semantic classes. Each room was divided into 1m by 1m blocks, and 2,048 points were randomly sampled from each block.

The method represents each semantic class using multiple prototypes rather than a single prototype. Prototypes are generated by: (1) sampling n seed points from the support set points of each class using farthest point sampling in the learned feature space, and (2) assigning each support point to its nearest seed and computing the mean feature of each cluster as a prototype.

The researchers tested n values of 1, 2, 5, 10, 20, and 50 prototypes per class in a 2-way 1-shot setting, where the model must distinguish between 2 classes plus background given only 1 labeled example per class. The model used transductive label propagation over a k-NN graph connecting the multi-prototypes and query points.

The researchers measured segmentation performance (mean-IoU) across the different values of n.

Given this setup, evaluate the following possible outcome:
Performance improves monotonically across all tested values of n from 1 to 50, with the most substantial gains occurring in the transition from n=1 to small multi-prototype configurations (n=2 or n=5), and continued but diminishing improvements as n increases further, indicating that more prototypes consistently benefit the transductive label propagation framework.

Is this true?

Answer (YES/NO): NO